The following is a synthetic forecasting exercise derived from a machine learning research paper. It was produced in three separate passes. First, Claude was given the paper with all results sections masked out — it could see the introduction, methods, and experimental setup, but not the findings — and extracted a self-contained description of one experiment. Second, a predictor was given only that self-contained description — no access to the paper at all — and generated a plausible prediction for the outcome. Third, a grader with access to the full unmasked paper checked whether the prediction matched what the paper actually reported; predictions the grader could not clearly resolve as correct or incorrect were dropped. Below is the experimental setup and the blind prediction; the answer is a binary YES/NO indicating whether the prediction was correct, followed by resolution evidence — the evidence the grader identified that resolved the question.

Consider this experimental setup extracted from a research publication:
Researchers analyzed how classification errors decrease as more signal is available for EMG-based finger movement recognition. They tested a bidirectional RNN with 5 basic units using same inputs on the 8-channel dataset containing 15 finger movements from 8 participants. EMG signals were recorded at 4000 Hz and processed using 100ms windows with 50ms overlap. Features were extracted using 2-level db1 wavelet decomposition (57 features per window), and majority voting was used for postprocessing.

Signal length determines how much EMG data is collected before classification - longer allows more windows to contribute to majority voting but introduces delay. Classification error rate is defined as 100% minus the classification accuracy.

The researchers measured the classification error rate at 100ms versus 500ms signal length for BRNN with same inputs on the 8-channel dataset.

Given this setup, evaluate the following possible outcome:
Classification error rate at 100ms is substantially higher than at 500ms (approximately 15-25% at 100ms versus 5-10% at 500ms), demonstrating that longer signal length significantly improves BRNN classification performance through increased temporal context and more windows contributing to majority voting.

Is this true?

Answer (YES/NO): YES